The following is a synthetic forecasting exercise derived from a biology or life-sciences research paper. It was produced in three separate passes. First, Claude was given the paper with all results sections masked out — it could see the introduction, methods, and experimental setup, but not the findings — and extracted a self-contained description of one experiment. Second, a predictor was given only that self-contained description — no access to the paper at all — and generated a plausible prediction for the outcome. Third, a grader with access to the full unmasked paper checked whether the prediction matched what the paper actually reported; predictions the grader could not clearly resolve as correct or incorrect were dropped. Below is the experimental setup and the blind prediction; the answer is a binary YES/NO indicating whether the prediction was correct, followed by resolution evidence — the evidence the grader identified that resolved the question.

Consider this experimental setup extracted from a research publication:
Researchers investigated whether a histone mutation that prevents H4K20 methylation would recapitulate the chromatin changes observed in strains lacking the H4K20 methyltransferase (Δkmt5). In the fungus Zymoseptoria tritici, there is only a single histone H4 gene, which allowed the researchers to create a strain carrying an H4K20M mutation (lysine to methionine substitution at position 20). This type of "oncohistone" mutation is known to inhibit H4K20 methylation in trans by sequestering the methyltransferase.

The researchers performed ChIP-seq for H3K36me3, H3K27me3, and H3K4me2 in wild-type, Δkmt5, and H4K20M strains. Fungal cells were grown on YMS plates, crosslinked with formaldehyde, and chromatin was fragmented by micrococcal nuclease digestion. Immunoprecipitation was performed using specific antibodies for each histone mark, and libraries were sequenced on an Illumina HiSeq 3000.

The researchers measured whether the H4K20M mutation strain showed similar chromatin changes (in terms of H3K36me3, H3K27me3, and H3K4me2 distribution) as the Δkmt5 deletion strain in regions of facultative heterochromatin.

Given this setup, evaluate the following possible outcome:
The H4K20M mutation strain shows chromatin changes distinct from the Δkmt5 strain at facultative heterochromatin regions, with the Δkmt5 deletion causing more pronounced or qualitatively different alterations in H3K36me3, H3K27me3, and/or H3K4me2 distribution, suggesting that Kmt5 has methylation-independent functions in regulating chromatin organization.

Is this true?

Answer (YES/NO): NO